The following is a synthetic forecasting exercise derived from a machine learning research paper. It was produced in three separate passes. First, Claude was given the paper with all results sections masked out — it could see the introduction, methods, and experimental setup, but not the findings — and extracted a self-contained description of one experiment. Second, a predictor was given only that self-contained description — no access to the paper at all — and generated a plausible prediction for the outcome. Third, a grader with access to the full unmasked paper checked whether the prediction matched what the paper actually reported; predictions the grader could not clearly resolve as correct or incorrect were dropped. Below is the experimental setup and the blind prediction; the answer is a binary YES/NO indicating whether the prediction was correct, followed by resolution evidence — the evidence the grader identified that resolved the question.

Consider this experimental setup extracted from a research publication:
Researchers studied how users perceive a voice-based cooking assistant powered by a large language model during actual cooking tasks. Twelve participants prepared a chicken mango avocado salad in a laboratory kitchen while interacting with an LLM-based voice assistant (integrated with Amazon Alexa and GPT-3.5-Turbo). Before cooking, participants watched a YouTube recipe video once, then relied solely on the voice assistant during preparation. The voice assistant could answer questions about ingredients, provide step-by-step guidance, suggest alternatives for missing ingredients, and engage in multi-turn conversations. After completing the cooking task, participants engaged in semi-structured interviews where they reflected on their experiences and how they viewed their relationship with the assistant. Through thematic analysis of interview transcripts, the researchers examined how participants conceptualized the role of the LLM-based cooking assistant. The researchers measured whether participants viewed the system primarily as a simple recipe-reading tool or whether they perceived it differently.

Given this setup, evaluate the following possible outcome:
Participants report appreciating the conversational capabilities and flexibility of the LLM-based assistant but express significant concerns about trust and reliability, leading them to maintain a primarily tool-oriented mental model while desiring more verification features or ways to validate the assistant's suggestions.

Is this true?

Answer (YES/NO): NO